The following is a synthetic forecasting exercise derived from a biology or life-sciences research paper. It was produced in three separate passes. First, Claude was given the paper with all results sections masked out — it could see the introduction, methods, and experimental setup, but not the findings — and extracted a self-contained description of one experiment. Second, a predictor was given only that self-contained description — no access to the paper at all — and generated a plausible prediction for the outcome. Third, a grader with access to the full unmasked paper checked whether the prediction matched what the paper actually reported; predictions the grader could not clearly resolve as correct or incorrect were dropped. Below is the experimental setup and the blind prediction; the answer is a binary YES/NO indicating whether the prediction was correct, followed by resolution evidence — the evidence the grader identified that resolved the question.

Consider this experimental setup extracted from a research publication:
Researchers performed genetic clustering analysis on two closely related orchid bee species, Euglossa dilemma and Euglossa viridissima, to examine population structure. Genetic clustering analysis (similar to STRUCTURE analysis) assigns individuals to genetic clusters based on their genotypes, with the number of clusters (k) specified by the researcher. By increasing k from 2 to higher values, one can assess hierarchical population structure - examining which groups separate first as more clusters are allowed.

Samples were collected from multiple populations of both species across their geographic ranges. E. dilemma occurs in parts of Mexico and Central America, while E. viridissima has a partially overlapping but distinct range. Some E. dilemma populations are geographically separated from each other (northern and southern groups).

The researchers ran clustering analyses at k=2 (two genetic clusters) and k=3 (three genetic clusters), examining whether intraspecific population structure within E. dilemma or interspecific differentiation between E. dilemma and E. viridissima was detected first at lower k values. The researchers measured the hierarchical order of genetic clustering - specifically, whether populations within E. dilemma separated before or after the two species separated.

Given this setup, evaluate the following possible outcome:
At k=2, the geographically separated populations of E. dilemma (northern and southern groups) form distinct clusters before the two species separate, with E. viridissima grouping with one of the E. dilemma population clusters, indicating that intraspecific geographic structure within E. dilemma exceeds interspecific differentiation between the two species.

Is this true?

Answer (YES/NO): YES